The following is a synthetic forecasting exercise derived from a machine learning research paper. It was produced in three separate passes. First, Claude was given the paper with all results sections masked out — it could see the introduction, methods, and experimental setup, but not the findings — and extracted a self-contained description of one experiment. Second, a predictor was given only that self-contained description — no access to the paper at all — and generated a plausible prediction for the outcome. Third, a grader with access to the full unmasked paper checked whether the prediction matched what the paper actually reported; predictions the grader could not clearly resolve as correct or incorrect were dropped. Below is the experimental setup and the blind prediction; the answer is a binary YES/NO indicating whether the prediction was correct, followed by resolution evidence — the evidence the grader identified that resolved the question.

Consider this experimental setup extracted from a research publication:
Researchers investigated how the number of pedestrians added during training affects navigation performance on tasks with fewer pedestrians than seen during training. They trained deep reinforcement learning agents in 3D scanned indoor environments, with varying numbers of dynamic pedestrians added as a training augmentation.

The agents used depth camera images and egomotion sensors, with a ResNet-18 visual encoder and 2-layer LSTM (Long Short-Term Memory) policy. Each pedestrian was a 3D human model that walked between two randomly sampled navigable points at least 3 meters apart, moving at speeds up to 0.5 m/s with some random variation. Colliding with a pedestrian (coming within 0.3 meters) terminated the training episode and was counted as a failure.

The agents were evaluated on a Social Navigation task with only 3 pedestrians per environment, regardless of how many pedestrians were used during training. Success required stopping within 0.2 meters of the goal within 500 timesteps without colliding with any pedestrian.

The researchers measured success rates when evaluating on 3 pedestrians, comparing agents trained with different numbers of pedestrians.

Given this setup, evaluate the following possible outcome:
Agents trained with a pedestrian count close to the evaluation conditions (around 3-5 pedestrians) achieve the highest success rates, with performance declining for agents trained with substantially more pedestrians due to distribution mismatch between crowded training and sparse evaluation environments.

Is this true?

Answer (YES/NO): NO